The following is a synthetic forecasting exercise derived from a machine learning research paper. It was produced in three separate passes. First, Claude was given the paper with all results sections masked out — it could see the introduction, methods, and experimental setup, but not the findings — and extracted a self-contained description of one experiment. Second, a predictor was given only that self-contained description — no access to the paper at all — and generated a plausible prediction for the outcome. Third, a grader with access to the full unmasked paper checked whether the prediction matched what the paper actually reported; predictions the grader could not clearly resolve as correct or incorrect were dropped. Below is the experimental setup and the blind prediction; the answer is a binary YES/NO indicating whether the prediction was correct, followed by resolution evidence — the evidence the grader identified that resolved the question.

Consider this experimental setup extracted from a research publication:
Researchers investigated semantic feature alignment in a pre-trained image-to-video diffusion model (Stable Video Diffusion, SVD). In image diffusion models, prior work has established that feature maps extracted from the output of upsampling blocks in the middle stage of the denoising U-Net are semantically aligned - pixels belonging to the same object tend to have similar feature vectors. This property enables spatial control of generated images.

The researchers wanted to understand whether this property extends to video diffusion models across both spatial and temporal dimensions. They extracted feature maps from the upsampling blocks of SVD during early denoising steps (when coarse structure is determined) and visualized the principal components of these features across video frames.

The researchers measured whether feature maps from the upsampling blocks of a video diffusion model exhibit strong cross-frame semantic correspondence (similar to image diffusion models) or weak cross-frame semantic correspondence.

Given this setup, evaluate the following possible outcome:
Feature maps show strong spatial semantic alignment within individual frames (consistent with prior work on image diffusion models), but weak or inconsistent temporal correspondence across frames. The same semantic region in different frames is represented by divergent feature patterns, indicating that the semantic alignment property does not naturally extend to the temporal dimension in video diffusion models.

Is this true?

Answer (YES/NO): YES